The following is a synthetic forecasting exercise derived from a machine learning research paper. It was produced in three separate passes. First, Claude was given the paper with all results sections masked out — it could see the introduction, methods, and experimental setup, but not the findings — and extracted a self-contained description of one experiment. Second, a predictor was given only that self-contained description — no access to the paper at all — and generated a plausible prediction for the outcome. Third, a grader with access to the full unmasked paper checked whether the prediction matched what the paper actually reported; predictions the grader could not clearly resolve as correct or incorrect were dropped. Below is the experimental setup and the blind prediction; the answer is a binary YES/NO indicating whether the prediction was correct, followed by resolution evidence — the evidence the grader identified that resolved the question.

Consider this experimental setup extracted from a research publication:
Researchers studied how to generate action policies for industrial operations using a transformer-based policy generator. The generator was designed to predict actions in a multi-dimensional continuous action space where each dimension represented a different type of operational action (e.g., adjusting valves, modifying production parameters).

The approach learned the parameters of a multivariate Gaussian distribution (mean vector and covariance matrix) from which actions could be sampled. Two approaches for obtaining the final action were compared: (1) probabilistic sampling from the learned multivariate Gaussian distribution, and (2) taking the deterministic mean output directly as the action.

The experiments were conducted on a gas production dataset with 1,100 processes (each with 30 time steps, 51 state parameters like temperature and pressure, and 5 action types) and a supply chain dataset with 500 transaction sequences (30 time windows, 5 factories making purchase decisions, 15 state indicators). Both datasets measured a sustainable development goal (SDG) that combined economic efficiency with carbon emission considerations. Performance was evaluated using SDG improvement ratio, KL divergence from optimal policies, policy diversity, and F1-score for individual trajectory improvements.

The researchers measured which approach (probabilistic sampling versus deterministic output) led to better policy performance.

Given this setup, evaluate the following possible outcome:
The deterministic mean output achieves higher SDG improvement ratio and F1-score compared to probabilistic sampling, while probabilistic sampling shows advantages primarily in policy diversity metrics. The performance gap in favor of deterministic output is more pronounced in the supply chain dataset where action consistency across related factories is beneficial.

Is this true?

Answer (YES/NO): NO